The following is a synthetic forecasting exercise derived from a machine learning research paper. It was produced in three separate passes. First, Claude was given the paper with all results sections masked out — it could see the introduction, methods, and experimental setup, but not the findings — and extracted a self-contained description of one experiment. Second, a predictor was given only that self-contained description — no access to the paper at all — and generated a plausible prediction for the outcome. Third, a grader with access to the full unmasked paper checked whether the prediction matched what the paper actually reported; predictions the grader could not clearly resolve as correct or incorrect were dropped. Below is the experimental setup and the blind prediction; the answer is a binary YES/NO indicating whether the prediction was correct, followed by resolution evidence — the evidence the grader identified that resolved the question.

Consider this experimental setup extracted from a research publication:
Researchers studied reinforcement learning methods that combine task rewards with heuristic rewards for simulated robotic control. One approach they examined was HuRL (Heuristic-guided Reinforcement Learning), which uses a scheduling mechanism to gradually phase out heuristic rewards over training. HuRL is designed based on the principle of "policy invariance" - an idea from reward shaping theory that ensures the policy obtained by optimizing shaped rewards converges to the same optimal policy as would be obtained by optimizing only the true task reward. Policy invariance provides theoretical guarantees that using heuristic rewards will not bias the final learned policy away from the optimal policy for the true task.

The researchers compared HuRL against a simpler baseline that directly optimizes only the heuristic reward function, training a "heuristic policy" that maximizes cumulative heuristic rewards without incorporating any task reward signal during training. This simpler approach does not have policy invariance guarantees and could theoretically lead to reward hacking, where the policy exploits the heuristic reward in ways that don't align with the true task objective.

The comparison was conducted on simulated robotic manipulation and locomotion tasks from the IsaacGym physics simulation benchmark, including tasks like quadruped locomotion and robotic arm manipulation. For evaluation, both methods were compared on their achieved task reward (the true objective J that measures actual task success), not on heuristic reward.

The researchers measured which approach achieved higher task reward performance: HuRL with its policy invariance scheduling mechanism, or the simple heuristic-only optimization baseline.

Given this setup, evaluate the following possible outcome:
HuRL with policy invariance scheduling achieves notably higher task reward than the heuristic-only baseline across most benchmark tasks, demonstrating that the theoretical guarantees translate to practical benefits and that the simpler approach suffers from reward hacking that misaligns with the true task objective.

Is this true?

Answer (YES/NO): NO